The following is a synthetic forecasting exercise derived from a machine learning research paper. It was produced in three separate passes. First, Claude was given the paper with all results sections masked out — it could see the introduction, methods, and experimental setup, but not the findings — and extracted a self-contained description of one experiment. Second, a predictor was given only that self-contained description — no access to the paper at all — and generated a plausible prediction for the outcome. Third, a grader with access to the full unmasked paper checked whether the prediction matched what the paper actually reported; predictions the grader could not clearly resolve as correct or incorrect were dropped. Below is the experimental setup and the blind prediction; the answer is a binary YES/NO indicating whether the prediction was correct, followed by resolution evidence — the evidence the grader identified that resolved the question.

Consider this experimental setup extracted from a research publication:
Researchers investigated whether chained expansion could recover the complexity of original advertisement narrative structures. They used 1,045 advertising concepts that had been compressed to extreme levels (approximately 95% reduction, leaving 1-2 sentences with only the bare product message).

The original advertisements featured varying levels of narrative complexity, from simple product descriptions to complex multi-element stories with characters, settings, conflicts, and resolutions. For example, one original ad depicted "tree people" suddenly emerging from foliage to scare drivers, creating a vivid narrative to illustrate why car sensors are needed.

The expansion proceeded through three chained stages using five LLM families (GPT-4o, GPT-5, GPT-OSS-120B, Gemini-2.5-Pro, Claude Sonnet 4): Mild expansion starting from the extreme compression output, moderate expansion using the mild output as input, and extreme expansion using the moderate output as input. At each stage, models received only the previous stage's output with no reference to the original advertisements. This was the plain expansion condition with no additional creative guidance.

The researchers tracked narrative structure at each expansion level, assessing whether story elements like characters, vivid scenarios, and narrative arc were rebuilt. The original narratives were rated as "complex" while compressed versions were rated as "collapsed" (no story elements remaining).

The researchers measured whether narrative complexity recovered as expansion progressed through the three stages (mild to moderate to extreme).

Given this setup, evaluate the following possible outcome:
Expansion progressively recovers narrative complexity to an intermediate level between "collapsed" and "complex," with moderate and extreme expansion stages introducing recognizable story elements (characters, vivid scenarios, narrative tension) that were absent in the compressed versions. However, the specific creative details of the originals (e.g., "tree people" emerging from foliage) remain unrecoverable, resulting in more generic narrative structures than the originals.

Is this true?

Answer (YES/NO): NO